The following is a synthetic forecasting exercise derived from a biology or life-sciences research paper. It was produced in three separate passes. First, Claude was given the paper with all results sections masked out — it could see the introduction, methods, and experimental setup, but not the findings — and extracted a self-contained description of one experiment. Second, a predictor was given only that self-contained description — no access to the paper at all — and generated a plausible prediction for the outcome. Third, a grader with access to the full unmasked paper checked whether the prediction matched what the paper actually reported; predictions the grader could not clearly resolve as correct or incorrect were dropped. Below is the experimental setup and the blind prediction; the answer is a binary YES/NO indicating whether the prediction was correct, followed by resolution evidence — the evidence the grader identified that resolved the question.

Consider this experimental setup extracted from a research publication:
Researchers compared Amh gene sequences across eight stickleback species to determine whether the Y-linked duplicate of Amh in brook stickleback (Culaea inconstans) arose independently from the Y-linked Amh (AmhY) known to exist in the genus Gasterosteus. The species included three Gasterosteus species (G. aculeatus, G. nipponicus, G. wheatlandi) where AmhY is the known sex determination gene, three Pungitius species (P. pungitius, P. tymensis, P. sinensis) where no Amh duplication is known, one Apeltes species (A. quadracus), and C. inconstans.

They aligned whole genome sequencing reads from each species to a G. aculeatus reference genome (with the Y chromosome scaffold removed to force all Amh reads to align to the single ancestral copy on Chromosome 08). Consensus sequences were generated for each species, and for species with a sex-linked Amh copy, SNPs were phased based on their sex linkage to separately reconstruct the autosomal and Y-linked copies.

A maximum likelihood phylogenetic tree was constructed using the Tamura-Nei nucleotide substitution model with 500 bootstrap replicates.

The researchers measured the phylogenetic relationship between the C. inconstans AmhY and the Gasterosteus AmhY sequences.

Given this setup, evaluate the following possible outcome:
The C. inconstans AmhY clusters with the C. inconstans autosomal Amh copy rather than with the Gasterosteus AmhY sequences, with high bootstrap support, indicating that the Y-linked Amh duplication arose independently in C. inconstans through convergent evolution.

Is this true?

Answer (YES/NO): YES